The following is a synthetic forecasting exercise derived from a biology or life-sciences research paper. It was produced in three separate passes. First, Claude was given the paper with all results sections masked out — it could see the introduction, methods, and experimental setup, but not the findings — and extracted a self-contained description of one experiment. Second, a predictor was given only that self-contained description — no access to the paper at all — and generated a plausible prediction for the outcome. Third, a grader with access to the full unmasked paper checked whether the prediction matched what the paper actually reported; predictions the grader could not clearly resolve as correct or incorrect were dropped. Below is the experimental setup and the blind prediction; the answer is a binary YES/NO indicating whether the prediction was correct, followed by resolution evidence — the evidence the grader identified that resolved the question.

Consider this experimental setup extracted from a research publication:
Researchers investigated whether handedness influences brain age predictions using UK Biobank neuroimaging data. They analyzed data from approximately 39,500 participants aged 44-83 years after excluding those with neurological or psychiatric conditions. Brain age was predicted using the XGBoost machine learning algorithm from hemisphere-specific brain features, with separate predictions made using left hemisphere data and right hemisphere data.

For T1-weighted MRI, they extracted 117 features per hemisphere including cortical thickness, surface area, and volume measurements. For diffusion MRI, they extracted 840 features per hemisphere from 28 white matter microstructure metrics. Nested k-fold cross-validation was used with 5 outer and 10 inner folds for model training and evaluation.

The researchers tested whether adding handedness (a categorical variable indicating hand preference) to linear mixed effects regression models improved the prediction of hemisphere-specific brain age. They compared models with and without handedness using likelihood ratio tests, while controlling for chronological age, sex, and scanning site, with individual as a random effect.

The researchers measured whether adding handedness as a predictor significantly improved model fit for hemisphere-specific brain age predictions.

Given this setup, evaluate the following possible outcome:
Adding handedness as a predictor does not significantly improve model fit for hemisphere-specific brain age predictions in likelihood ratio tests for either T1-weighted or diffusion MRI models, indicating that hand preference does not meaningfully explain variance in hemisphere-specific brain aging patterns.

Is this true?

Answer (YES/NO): YES